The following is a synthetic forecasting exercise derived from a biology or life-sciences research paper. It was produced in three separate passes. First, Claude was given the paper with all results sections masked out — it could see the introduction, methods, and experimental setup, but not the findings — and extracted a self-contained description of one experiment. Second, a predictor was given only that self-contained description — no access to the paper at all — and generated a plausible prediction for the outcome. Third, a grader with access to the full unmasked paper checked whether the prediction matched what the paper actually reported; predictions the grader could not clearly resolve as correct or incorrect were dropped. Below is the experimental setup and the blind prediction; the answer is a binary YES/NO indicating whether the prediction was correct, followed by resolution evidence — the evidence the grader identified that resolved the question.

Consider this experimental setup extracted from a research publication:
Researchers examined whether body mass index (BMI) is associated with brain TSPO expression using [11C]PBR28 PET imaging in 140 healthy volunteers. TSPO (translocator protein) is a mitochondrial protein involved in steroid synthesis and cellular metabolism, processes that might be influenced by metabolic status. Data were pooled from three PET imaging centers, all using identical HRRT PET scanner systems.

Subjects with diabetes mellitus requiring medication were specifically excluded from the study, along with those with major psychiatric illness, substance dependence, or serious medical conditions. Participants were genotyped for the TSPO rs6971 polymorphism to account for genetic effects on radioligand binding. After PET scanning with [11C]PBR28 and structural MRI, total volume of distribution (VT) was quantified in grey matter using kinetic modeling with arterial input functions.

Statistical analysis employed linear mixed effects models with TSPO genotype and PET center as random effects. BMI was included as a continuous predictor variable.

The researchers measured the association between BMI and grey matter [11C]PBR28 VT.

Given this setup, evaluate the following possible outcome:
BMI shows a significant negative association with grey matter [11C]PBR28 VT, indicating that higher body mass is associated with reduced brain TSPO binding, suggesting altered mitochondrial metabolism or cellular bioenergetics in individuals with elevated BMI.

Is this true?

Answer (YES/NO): YES